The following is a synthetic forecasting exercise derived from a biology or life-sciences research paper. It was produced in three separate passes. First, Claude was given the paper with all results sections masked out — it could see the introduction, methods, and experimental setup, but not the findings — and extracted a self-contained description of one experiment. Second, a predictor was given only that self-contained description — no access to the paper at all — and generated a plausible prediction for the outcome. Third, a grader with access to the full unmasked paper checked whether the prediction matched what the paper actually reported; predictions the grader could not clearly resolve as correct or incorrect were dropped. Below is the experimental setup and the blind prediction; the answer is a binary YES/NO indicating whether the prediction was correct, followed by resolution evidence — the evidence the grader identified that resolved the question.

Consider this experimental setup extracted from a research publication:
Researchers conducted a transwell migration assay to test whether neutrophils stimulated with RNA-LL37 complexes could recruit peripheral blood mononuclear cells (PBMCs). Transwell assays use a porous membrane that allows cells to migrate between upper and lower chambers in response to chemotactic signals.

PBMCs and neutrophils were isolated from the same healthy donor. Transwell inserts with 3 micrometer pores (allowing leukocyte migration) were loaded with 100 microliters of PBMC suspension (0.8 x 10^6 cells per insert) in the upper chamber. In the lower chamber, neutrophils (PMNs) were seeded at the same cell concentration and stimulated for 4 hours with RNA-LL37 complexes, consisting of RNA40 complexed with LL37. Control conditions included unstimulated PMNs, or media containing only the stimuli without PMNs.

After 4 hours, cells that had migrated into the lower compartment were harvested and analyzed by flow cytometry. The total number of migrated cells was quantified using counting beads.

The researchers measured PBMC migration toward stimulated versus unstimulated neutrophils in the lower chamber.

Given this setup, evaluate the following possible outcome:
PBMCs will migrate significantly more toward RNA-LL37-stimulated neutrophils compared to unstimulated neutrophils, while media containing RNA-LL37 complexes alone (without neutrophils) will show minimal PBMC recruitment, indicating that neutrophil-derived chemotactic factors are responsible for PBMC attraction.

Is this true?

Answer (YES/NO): NO